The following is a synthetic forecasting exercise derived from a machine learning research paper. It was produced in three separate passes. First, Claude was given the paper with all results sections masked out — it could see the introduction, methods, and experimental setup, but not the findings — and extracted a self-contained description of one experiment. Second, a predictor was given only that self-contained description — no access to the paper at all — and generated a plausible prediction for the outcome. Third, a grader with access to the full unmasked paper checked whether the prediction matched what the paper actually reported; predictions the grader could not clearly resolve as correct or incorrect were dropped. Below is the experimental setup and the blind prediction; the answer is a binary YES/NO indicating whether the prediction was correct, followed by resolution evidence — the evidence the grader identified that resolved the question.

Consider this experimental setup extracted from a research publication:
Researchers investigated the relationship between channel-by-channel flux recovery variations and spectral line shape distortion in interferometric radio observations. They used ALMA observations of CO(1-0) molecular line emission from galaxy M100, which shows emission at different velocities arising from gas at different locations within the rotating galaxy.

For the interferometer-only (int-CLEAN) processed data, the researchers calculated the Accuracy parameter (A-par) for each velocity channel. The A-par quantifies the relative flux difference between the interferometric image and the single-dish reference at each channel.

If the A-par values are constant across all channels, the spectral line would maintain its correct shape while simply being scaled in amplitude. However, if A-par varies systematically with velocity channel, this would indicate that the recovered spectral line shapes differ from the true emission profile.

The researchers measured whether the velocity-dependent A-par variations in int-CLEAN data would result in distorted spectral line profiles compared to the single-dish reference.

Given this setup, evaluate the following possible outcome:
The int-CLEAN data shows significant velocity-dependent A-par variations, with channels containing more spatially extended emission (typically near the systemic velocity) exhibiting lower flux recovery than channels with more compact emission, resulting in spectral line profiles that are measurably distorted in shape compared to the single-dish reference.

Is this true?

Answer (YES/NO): YES